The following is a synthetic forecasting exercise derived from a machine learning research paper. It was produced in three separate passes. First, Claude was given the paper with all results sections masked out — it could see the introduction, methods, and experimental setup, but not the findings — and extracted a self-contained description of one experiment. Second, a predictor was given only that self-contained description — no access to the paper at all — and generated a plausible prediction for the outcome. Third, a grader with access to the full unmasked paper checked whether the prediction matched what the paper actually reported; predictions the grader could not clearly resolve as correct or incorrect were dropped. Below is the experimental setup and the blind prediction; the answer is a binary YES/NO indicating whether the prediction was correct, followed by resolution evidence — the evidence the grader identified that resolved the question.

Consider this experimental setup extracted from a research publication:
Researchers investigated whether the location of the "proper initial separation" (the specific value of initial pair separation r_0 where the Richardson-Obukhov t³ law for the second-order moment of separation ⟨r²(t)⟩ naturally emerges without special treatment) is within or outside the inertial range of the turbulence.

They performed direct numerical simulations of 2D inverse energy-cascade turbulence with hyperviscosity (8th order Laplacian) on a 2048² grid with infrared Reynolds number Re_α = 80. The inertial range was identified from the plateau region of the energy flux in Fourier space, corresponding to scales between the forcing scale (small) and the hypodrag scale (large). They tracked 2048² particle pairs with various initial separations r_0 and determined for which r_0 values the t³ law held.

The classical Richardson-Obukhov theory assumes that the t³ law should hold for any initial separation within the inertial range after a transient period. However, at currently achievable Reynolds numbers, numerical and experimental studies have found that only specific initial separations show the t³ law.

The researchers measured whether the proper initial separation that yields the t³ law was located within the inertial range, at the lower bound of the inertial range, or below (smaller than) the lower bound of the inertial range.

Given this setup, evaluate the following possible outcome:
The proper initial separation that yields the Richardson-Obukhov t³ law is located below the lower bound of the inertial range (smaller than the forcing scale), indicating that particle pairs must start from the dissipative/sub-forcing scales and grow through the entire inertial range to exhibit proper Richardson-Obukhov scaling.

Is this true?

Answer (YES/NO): YES